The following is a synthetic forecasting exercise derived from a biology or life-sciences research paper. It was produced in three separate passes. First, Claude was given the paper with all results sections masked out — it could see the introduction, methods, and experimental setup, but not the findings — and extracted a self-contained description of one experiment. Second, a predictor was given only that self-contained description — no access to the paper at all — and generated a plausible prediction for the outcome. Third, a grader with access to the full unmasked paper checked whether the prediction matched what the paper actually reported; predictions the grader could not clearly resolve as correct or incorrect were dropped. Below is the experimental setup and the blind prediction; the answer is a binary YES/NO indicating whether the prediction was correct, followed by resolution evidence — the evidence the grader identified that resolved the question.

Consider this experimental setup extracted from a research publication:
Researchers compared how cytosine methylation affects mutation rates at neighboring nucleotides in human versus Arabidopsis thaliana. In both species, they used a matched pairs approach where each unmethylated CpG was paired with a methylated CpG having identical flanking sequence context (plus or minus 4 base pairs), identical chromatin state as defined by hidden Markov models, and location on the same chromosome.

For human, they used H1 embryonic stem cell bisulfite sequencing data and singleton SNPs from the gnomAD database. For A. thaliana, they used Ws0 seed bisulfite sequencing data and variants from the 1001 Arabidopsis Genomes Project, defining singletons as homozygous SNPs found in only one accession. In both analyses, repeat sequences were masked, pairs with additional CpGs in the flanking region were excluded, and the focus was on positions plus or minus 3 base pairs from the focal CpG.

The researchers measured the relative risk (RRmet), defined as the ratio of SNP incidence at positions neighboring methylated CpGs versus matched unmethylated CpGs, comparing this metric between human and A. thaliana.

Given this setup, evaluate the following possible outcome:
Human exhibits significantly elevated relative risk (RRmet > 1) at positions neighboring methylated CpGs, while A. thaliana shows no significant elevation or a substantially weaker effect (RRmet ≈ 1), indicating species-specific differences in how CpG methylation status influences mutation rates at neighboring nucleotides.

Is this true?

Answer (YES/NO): NO